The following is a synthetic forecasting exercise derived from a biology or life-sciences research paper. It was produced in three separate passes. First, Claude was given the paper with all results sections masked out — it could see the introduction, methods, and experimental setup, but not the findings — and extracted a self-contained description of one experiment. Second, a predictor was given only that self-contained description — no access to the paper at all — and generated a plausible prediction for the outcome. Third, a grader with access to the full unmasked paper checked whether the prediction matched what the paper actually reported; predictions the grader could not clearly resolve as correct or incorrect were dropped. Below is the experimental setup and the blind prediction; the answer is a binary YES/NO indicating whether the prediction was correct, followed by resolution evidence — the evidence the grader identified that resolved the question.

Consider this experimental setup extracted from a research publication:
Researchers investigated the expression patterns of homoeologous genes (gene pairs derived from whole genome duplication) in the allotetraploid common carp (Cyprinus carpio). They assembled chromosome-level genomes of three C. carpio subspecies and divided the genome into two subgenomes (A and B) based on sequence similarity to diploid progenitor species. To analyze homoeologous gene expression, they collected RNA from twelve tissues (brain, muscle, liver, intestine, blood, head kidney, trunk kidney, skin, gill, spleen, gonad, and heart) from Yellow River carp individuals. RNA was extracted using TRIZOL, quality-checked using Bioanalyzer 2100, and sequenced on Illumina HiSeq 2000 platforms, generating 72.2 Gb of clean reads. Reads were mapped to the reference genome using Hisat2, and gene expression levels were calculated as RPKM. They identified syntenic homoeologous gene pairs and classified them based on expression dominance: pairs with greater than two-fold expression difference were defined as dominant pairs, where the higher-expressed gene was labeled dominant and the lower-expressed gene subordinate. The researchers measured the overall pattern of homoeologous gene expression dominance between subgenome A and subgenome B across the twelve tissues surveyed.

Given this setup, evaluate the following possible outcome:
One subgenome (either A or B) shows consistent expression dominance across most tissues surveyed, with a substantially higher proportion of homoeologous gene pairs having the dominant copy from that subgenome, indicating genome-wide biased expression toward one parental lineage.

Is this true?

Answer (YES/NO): YES